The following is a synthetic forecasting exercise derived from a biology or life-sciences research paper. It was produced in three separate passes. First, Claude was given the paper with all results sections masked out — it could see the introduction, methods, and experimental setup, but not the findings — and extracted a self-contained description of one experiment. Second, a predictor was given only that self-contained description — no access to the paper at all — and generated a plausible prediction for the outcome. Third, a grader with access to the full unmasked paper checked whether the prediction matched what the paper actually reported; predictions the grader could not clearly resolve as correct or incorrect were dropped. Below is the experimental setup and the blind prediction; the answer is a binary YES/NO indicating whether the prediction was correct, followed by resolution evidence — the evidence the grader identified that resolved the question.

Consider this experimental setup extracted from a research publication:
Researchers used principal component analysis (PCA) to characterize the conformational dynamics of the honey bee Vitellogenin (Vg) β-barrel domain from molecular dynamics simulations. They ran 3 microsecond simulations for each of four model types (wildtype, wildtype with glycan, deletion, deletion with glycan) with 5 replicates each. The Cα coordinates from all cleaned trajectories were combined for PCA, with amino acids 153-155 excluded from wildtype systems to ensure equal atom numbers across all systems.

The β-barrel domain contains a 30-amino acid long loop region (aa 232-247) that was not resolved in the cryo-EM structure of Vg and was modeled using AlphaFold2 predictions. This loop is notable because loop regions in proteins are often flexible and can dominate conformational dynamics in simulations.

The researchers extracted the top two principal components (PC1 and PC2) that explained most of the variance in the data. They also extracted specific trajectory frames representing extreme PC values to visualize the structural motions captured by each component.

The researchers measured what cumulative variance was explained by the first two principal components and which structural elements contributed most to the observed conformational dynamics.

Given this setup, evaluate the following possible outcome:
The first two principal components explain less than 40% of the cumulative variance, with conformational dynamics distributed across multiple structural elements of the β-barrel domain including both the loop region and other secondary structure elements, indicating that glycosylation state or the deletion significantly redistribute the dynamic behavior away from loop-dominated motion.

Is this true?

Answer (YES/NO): NO